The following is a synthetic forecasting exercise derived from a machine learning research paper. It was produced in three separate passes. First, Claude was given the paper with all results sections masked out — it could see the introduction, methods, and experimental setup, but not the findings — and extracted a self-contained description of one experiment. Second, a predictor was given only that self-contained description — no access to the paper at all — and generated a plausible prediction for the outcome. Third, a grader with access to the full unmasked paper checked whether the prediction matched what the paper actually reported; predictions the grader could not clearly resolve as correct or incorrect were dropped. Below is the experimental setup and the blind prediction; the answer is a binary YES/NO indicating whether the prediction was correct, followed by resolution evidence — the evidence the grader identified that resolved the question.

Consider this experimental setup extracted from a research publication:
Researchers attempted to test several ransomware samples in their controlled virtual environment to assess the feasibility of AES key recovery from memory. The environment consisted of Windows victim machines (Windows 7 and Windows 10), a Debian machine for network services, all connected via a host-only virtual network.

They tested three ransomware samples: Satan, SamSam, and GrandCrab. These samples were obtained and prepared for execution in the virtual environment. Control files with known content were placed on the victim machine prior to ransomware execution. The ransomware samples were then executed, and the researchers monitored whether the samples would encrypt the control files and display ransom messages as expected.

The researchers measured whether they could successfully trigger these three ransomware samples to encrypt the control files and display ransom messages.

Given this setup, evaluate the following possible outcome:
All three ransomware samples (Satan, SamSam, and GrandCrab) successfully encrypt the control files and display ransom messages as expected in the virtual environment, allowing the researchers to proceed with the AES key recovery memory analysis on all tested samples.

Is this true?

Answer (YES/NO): NO